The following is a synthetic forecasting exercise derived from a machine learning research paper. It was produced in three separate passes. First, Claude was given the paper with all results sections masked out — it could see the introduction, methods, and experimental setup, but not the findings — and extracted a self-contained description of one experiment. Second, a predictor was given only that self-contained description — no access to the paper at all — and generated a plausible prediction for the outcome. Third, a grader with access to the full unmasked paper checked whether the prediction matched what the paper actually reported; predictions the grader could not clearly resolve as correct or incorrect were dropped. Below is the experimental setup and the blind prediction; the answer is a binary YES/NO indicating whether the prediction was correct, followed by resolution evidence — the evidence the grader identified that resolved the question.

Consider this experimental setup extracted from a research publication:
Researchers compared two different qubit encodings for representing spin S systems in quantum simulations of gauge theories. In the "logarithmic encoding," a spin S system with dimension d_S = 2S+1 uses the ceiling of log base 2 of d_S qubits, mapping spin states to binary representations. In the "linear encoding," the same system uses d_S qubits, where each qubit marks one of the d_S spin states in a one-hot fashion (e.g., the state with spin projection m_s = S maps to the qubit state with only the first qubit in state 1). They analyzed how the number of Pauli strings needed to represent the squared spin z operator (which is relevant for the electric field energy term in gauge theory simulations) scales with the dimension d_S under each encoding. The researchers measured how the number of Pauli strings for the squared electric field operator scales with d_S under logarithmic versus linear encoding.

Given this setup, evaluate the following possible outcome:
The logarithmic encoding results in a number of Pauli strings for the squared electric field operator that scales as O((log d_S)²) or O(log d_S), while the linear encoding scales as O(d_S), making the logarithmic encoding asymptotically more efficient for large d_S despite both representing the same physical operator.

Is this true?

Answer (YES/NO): NO